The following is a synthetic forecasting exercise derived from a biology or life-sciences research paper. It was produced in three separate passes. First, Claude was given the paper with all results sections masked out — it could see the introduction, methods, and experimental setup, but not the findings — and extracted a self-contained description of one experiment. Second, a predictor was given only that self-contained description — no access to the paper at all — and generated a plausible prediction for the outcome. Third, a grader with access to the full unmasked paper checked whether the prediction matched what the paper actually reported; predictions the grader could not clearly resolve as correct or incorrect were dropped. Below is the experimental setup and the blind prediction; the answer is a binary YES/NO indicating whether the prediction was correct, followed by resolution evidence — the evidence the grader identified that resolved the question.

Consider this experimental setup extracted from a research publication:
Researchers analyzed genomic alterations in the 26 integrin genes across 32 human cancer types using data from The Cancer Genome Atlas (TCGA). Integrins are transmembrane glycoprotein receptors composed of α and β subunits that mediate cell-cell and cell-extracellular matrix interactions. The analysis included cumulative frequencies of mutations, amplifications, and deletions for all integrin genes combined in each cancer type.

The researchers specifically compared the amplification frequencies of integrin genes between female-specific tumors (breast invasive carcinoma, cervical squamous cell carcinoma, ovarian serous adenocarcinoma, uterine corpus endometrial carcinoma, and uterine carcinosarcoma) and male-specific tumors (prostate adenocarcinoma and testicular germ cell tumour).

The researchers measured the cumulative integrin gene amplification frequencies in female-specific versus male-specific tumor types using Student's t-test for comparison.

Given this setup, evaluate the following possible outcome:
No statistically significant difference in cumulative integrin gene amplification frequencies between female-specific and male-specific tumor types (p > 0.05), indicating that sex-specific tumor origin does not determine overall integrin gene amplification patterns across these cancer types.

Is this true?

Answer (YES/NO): NO